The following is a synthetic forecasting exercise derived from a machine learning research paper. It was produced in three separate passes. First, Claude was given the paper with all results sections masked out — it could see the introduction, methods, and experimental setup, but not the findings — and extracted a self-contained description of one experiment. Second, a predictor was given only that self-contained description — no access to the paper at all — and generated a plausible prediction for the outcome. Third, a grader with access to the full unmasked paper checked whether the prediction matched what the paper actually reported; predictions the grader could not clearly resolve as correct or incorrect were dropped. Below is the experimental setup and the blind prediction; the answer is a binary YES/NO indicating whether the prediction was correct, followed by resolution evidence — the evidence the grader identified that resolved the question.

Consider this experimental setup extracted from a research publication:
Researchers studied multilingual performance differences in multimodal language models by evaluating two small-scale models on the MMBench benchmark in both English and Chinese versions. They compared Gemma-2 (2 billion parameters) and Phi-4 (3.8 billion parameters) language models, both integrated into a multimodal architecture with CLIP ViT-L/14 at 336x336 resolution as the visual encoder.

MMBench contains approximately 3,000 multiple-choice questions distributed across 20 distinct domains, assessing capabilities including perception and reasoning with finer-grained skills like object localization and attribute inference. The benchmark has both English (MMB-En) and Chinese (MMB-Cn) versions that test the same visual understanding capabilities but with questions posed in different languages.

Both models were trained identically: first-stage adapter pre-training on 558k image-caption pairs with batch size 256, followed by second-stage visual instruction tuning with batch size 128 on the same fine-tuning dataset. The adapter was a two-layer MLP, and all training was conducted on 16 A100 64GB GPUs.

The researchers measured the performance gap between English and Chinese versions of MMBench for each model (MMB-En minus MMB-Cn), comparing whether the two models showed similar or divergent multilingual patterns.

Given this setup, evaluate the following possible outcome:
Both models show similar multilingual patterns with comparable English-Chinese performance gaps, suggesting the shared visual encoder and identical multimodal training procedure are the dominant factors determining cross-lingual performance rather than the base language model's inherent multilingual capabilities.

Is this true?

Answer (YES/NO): NO